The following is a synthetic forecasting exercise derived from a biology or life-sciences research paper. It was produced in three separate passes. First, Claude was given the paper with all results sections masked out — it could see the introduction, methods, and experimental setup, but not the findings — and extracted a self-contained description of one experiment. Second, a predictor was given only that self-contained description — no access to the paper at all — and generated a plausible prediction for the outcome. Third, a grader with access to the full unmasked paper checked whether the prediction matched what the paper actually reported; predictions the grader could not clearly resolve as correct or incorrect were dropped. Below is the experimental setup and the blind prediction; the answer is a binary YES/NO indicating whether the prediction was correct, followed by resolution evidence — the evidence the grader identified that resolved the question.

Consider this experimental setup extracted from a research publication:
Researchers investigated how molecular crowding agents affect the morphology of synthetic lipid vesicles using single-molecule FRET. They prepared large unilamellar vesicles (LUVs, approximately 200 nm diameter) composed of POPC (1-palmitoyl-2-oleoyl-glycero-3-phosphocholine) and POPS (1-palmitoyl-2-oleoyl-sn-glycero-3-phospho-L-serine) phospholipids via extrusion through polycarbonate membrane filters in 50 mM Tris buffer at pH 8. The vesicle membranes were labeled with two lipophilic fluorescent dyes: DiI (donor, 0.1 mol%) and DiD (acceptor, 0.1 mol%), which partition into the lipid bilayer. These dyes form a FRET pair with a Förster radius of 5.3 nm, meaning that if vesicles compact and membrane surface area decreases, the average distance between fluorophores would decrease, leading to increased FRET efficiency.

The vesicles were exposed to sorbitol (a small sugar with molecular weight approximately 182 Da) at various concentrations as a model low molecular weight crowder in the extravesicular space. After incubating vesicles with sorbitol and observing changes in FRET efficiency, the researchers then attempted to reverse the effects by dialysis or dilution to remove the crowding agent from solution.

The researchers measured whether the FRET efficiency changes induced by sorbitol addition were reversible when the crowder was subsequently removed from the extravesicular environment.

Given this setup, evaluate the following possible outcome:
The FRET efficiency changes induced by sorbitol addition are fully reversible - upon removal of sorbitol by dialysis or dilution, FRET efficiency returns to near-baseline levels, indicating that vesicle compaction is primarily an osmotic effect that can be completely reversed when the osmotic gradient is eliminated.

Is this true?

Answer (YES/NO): NO